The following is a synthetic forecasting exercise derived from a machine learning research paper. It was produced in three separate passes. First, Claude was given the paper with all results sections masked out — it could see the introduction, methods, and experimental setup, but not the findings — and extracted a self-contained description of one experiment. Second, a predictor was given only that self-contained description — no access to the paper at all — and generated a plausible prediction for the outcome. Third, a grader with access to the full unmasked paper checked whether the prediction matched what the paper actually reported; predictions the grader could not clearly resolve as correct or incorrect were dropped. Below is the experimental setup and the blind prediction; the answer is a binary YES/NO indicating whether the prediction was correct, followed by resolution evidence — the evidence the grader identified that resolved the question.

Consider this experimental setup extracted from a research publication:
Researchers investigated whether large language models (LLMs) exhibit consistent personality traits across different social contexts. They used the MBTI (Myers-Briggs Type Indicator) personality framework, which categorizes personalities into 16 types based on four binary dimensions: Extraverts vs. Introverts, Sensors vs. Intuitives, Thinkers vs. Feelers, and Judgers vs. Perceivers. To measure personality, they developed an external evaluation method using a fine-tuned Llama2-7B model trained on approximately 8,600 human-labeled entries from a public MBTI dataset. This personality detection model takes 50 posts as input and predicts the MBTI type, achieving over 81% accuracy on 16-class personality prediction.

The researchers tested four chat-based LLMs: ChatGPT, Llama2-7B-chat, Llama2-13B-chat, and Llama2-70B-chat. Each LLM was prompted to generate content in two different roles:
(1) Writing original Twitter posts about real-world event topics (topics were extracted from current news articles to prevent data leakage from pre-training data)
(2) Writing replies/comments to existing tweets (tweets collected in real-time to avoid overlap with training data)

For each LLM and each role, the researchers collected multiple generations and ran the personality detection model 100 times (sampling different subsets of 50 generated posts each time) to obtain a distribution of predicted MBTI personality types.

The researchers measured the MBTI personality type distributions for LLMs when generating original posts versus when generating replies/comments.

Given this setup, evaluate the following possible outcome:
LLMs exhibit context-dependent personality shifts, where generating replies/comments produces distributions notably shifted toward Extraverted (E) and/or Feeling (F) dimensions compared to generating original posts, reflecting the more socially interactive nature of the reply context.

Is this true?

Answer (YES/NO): NO